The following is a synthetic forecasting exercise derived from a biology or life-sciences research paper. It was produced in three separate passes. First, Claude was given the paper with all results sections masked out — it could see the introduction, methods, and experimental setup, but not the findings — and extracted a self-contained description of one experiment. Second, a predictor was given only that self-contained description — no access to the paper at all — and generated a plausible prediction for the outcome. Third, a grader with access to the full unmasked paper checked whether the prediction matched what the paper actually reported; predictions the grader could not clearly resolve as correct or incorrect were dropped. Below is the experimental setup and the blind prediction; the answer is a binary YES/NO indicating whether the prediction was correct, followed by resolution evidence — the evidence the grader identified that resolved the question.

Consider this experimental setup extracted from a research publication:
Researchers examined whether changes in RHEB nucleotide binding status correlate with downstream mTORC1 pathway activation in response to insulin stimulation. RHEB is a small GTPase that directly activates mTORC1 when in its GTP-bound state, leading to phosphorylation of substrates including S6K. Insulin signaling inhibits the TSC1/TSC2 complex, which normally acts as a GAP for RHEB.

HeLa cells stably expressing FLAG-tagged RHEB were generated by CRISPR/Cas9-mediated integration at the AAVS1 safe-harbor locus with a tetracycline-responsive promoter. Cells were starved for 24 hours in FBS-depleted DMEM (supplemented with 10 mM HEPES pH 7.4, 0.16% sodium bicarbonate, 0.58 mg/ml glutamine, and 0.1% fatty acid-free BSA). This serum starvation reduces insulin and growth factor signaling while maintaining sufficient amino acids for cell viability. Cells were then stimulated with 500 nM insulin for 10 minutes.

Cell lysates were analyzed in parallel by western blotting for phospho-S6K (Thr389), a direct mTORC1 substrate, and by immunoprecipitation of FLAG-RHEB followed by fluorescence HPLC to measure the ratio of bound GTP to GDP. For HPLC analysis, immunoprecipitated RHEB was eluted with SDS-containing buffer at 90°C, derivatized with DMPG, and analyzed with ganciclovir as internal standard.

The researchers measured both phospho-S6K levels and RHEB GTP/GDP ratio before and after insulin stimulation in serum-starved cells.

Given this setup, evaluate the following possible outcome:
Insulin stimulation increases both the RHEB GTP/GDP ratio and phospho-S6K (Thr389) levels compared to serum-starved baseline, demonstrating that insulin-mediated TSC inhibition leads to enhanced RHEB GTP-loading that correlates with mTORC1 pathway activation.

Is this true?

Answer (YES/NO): YES